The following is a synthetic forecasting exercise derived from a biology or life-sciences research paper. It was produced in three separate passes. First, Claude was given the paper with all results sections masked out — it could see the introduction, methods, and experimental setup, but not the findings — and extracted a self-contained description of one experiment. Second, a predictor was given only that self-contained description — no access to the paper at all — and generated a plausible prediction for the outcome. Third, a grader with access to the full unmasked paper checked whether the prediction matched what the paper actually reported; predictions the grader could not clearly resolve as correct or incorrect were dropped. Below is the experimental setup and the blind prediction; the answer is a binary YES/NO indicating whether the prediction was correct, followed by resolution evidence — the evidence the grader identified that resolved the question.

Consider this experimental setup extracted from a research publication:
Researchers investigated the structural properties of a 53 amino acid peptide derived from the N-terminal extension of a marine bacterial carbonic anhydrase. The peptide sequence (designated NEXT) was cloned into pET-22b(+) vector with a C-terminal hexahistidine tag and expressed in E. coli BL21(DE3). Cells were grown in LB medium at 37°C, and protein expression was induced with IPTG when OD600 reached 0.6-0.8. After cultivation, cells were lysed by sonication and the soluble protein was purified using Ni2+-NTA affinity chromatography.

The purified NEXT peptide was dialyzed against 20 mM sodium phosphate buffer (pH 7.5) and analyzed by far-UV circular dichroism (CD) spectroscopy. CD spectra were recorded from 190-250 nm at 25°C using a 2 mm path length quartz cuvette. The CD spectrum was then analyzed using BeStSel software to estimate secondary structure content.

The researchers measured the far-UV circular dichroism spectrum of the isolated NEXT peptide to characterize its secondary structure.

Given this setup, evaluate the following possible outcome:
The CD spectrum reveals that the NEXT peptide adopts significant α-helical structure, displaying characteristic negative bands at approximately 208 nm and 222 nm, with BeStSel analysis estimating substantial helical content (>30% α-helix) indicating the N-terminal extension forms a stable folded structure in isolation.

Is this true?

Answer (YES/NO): NO